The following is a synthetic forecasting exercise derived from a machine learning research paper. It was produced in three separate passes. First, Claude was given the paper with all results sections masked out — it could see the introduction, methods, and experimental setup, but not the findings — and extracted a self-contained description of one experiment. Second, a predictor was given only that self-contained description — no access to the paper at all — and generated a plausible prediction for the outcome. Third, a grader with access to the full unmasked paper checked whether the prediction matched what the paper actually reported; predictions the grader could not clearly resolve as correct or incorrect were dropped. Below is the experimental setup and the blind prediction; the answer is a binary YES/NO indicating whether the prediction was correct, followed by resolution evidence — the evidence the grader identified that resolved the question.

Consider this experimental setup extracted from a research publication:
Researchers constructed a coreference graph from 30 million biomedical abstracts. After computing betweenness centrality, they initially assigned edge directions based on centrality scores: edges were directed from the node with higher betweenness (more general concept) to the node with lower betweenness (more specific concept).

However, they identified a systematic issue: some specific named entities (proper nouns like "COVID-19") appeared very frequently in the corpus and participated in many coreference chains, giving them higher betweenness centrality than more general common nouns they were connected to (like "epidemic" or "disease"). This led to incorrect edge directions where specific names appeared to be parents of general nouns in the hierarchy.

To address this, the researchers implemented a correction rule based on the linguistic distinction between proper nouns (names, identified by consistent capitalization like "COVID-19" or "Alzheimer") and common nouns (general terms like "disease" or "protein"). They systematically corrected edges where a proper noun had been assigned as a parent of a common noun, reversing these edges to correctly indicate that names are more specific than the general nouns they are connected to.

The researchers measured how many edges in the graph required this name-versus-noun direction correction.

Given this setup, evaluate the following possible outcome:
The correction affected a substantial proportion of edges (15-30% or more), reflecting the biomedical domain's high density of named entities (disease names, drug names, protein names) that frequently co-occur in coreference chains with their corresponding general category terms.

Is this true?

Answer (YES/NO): NO